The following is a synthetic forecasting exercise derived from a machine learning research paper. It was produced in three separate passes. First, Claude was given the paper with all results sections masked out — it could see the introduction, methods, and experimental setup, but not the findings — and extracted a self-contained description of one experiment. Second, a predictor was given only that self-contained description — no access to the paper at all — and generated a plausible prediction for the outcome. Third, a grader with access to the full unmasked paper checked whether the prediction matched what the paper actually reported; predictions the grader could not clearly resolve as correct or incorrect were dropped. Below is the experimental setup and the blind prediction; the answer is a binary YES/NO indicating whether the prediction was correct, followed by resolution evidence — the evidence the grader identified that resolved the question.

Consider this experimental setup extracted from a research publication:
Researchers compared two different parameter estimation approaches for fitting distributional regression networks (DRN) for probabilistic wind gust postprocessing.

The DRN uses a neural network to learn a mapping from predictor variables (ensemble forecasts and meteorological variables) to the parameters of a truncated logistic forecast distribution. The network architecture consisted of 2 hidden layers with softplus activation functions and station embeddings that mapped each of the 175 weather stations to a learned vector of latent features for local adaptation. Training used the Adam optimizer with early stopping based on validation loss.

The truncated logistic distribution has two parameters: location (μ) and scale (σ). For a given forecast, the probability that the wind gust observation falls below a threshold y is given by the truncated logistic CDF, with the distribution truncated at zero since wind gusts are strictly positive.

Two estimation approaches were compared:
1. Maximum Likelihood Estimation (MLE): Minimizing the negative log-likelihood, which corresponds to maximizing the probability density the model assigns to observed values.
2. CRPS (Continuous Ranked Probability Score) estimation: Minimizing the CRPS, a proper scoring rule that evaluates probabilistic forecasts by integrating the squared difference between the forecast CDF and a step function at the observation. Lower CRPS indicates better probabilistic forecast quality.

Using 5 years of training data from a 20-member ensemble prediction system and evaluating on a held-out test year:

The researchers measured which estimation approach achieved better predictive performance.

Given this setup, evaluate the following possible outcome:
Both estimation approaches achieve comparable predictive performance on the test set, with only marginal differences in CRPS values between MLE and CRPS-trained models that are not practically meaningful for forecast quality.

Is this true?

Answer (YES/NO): YES